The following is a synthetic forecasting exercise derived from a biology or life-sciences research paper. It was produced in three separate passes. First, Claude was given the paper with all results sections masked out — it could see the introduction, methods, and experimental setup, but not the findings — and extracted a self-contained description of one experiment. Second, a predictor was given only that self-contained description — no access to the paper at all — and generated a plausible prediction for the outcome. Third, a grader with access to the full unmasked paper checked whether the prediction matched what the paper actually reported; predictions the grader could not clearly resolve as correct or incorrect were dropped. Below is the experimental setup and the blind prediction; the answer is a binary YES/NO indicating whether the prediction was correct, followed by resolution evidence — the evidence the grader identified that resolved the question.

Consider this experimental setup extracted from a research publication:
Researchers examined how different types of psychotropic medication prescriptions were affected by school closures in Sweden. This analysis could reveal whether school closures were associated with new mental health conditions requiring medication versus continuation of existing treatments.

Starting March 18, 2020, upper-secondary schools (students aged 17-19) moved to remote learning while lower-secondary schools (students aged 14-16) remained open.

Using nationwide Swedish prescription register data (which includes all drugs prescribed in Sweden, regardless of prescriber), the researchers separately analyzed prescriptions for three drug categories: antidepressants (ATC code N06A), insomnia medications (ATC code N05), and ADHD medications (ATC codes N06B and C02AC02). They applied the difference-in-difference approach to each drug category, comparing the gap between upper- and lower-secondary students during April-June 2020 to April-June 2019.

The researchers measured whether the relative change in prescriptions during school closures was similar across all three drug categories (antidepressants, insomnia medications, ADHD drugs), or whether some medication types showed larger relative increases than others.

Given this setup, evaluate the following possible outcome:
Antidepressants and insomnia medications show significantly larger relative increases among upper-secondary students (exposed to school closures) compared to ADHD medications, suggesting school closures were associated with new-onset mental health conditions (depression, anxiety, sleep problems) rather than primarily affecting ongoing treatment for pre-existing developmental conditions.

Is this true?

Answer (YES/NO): NO